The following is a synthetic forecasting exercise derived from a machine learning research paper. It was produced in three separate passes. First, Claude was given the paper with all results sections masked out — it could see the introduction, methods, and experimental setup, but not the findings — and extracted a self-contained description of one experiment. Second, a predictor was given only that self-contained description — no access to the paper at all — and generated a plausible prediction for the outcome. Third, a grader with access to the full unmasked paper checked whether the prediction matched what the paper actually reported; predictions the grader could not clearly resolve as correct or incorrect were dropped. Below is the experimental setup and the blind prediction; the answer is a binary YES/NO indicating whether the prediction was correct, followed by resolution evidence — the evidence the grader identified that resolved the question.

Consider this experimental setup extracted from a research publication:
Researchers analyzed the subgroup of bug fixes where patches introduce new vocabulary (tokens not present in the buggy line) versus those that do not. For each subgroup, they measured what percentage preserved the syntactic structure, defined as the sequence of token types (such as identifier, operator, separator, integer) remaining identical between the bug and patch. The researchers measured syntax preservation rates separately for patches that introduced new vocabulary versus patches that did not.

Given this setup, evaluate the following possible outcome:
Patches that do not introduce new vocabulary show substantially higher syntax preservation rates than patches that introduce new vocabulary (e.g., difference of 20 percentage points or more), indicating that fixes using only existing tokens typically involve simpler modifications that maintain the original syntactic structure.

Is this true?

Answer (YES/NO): NO